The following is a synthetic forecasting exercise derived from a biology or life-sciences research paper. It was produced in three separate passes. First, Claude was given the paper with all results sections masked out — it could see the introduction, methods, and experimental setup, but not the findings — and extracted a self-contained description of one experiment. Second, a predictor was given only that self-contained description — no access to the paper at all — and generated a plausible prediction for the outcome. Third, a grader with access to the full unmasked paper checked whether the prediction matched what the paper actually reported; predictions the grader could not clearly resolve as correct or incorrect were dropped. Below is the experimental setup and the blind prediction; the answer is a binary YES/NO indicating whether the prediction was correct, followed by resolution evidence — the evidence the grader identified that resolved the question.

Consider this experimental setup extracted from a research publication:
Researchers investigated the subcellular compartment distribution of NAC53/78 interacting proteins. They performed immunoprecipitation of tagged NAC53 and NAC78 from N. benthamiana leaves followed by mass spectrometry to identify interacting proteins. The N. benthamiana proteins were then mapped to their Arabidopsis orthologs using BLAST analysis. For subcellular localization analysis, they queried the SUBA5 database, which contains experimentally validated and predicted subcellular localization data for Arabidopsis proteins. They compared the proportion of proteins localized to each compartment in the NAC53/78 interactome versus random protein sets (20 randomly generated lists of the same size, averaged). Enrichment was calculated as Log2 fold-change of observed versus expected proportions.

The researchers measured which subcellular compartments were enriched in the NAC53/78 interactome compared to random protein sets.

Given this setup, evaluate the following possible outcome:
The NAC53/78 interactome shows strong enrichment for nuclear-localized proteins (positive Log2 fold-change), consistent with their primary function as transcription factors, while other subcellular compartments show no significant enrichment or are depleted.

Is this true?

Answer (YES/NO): NO